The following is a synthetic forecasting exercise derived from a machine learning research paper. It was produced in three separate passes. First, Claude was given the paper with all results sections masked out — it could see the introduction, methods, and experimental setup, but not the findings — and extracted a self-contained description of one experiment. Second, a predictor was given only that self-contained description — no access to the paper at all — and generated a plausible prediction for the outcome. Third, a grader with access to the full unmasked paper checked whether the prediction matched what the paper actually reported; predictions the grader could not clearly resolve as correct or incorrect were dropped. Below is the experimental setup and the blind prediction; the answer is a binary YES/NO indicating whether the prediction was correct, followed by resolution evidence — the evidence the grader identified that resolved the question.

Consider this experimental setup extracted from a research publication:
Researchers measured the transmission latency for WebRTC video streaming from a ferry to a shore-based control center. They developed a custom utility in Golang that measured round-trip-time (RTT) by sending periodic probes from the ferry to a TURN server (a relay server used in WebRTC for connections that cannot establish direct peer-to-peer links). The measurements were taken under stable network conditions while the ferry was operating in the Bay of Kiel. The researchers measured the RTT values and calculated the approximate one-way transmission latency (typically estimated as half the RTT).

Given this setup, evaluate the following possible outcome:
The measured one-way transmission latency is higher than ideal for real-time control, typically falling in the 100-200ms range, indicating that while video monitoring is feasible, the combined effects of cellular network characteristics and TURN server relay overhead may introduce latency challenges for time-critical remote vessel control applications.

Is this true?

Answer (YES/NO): NO